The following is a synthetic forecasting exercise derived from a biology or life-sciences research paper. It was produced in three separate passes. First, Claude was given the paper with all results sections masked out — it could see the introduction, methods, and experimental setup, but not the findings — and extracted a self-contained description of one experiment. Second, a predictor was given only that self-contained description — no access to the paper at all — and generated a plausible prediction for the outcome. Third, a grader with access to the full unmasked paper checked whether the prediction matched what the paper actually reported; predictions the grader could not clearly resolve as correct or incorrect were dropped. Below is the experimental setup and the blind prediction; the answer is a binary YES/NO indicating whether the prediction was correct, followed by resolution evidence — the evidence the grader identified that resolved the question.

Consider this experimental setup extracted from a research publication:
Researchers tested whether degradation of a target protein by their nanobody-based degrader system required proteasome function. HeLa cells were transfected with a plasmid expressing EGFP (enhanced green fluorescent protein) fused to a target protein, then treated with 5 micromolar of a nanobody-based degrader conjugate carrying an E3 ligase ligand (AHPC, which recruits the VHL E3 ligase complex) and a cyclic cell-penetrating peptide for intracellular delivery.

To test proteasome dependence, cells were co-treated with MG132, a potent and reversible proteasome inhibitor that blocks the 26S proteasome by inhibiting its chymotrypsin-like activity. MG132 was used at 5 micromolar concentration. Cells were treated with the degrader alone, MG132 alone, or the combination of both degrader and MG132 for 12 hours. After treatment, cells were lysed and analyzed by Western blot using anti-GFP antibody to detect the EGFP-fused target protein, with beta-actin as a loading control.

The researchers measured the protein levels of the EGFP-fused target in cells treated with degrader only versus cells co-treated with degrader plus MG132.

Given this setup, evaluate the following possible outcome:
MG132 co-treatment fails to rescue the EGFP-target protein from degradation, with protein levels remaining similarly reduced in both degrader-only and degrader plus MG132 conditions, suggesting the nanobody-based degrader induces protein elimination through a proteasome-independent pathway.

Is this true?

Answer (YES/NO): NO